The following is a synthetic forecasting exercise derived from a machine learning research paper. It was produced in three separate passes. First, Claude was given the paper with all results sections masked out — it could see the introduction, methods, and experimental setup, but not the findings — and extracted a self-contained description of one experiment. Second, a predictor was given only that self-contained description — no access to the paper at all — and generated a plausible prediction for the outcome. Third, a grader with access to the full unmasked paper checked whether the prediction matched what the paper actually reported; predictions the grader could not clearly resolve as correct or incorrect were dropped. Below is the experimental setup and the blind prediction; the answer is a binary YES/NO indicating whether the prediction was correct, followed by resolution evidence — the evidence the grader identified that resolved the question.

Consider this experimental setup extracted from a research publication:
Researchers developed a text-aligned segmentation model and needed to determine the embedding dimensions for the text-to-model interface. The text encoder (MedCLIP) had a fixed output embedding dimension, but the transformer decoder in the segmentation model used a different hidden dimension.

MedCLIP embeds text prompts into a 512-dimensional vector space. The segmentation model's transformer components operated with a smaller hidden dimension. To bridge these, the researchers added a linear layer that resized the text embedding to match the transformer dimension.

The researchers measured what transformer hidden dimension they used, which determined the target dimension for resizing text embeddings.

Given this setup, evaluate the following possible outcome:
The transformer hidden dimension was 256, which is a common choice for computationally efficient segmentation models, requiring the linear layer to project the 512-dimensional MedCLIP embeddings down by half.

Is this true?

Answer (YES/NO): YES